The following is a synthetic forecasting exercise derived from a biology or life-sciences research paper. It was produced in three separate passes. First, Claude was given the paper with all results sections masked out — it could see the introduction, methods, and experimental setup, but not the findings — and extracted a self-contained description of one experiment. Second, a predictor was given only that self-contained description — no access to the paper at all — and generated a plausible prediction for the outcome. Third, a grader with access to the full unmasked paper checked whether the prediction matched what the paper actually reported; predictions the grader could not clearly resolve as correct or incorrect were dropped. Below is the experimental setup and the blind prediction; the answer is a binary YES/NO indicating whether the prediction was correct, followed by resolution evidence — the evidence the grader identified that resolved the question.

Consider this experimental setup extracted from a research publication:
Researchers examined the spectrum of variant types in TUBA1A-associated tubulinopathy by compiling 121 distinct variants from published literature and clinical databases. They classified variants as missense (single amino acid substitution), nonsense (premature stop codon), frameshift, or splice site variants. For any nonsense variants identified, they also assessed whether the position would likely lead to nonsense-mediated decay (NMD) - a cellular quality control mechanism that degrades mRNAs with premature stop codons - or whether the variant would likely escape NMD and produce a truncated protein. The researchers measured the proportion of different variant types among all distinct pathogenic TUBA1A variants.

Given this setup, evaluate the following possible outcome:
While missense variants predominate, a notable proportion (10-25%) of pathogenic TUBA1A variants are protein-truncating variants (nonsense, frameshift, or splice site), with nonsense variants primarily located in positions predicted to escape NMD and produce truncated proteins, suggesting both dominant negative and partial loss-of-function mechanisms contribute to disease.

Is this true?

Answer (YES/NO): NO